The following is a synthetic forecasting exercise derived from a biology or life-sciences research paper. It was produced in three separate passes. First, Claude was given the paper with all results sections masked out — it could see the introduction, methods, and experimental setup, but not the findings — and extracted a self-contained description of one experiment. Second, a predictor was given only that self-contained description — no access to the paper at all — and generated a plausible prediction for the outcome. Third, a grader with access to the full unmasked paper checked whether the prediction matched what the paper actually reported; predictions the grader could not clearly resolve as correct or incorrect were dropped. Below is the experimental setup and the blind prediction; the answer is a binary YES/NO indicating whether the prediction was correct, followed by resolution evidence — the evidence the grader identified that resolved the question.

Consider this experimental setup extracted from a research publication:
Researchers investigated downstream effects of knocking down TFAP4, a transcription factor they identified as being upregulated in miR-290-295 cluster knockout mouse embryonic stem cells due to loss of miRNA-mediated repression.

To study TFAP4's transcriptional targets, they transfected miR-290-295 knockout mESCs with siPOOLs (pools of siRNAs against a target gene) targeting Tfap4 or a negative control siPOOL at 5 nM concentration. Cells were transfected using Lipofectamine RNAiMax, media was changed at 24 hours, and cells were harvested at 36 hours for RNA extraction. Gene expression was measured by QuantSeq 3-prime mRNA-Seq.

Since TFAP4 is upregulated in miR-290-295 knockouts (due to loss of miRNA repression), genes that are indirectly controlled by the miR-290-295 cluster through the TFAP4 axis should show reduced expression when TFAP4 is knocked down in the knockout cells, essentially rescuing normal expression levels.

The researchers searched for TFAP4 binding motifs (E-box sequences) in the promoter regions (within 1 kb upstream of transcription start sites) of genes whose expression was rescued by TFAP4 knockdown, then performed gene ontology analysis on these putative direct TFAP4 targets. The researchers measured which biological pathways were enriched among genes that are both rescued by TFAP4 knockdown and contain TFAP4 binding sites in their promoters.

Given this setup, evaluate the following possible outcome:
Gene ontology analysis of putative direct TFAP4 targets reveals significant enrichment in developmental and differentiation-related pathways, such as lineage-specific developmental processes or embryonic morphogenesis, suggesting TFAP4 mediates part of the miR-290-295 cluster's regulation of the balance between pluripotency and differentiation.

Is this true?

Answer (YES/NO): YES